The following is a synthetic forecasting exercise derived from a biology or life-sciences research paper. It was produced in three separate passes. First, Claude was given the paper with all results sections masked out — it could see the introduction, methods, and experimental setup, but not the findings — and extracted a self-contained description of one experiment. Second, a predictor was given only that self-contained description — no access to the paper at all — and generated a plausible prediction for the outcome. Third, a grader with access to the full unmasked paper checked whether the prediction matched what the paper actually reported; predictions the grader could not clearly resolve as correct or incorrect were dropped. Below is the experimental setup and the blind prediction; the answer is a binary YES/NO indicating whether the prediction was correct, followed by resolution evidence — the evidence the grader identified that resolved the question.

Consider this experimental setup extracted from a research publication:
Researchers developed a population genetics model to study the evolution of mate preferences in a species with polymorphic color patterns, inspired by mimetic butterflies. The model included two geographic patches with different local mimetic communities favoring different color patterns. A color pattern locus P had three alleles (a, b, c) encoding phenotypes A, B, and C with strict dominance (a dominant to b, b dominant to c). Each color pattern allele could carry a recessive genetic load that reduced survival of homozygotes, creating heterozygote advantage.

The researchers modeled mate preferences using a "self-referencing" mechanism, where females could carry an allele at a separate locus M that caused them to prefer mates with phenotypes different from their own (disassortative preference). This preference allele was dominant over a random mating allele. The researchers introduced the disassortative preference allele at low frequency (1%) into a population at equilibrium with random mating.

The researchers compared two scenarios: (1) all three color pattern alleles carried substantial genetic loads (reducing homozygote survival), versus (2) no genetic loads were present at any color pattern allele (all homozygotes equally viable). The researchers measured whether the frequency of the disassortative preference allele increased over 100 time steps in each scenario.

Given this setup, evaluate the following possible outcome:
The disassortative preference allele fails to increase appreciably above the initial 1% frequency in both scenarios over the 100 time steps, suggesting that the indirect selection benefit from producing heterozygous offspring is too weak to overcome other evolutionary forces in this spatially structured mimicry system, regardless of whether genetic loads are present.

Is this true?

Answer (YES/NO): NO